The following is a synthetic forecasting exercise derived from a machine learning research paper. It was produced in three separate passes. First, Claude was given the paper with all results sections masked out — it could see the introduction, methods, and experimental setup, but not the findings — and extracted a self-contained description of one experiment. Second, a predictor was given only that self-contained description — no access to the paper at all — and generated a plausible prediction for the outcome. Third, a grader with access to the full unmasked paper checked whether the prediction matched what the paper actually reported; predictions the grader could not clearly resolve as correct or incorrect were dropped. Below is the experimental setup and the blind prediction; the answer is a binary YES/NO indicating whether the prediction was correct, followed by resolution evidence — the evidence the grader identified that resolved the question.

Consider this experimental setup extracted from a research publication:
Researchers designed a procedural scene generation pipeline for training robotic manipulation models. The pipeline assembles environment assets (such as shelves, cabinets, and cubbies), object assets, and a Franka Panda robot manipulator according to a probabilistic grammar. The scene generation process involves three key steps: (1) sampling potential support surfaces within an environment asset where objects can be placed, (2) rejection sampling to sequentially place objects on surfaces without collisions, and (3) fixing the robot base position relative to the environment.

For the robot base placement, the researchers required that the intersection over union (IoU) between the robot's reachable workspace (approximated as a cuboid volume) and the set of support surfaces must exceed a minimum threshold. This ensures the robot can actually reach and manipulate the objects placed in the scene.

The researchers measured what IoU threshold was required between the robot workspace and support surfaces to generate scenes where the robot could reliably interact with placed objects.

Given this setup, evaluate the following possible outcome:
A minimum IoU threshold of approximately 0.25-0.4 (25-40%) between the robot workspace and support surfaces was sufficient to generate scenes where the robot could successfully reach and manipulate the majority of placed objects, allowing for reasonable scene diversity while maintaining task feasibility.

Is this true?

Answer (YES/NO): NO